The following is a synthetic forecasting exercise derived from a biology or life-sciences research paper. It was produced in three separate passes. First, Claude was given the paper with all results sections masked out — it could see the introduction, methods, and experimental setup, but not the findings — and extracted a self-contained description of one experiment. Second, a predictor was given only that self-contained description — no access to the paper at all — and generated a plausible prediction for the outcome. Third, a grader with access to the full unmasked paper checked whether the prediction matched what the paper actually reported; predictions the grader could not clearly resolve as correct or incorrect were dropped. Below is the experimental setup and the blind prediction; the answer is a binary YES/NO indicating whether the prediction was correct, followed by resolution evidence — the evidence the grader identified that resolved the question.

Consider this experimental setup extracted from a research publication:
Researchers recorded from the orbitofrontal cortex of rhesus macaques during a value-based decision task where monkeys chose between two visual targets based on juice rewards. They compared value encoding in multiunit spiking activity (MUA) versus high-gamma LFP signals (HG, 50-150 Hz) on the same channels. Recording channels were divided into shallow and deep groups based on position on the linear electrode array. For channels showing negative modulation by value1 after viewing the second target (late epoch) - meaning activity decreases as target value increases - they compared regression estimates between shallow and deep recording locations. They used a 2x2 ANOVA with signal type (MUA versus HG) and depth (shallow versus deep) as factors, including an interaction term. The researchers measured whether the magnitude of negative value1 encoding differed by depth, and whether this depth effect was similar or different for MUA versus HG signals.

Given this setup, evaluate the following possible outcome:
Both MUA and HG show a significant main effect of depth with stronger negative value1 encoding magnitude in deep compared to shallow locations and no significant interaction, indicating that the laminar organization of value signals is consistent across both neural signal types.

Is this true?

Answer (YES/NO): NO